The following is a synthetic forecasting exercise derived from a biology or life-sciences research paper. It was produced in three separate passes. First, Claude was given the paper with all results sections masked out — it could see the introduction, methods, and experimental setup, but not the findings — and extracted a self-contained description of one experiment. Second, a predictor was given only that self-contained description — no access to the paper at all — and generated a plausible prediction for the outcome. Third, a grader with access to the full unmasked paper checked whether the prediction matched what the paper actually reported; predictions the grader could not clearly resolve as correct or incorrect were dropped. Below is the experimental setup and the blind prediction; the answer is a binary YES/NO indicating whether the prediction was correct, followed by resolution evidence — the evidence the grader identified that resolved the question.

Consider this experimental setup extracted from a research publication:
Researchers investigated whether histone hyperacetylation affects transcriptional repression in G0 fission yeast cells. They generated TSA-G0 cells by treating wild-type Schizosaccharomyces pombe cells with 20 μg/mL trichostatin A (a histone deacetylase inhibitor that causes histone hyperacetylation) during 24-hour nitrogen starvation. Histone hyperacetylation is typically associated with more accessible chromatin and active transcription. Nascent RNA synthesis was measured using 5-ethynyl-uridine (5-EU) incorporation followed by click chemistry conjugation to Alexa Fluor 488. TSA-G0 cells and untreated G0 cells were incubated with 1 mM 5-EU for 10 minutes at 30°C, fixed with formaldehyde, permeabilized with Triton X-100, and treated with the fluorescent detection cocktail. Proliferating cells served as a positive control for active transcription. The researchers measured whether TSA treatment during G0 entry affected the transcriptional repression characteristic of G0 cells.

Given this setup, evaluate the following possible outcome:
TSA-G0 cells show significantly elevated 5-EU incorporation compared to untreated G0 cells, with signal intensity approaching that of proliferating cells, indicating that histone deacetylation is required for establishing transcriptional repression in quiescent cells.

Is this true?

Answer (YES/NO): NO